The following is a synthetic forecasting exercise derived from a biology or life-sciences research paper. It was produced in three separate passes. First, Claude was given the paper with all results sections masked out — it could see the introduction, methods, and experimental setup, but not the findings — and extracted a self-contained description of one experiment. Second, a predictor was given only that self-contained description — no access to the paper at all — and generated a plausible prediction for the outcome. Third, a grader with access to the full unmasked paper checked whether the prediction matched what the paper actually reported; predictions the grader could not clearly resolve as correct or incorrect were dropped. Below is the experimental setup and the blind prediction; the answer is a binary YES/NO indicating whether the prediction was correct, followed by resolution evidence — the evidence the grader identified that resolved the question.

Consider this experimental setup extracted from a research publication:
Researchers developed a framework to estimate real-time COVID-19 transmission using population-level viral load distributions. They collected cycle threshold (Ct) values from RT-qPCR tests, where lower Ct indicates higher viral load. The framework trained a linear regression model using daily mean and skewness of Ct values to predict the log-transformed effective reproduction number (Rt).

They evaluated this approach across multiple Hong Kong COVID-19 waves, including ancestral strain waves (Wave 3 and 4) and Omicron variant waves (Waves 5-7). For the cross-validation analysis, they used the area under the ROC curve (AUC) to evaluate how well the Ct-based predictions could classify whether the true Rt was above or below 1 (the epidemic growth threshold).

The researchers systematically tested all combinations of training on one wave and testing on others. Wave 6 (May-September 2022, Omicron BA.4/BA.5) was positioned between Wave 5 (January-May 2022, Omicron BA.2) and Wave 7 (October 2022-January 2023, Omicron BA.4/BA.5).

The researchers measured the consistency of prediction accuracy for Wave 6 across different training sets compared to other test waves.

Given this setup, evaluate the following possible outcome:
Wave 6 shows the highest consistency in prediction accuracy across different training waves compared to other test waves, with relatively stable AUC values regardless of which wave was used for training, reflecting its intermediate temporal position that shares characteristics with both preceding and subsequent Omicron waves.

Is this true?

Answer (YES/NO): NO